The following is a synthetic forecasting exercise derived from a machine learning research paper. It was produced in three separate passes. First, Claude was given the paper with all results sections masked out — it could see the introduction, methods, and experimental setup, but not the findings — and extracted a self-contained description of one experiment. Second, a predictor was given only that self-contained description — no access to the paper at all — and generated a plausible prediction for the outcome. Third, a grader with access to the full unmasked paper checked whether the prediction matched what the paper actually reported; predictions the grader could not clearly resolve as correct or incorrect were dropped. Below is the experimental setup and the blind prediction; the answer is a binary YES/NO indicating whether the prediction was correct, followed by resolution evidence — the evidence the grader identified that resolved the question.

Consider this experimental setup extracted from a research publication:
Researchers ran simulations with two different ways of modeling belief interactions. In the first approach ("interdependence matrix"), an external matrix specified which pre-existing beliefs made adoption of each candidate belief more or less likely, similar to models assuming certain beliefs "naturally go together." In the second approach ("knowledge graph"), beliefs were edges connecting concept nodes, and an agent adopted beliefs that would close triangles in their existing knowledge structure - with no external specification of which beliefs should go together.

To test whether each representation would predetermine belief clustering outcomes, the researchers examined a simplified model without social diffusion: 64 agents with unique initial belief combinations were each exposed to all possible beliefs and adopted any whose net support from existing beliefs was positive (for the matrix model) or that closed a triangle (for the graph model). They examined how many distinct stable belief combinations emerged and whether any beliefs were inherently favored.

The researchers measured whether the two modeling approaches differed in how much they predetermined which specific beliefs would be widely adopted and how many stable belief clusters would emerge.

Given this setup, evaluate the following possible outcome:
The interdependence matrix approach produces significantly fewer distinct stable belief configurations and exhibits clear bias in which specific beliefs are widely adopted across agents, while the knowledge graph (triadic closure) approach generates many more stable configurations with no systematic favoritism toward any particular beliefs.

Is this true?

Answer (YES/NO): NO